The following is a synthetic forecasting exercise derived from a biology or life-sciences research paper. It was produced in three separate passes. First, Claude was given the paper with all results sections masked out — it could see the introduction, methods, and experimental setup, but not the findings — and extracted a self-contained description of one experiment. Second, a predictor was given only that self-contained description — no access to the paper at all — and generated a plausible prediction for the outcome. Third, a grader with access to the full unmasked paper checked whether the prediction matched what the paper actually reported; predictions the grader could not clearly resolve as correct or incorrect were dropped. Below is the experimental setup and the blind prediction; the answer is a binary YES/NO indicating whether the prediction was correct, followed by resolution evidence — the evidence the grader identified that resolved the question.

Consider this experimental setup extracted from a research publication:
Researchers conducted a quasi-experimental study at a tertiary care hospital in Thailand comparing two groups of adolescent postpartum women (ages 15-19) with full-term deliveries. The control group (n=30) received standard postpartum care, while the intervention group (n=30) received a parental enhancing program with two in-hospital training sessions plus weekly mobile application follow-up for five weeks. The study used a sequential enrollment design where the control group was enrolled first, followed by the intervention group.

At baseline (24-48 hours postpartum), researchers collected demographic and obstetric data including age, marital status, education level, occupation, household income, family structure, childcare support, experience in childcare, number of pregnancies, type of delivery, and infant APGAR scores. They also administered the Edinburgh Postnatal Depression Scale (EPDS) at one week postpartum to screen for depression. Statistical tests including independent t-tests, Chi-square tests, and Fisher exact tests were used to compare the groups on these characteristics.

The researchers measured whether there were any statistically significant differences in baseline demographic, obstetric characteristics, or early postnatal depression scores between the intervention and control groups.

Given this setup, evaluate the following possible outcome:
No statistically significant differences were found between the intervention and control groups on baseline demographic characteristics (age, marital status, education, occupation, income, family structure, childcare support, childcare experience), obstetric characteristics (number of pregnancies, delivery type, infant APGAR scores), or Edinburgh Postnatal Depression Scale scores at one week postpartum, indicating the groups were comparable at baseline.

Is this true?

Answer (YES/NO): NO